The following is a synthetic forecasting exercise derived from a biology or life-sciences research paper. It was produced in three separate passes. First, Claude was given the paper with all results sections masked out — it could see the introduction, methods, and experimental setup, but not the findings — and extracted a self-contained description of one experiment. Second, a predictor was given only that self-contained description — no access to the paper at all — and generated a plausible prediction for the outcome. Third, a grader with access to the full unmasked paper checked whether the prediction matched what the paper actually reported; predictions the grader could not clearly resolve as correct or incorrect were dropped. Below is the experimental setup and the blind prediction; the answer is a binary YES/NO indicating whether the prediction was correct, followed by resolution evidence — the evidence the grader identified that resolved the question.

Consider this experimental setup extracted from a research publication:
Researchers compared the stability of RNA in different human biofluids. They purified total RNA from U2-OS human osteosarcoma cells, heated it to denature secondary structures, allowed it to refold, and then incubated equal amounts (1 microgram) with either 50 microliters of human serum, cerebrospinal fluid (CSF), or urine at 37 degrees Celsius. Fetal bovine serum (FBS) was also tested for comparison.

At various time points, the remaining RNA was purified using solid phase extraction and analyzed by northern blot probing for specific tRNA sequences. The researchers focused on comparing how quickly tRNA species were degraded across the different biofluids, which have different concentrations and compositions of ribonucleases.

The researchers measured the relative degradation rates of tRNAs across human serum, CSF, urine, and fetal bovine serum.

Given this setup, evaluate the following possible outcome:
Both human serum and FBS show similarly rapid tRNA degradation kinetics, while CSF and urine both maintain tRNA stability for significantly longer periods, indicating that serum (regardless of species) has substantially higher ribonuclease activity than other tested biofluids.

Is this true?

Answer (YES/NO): NO